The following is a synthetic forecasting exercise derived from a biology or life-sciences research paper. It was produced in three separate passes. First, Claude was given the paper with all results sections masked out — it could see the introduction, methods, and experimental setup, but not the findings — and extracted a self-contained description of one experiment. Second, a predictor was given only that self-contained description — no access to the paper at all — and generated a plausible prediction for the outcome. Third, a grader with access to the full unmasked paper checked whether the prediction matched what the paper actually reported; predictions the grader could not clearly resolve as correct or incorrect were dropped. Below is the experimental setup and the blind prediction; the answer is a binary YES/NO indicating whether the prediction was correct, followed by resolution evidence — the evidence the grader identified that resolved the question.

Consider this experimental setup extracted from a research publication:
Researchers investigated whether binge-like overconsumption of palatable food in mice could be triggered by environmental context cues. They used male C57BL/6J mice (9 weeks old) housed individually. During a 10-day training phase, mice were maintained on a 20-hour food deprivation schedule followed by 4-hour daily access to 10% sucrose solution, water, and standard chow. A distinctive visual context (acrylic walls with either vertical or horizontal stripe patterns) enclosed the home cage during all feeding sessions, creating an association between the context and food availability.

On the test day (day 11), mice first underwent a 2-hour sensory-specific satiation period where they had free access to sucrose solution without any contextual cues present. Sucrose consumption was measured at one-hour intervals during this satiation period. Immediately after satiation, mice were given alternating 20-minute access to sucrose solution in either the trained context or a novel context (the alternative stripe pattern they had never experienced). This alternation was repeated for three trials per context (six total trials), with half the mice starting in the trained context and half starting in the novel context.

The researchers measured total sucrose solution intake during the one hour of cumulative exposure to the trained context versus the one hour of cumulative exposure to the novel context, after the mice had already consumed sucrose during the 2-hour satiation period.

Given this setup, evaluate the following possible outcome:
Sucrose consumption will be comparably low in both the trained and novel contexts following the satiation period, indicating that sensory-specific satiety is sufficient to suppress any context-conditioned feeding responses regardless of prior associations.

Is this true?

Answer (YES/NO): NO